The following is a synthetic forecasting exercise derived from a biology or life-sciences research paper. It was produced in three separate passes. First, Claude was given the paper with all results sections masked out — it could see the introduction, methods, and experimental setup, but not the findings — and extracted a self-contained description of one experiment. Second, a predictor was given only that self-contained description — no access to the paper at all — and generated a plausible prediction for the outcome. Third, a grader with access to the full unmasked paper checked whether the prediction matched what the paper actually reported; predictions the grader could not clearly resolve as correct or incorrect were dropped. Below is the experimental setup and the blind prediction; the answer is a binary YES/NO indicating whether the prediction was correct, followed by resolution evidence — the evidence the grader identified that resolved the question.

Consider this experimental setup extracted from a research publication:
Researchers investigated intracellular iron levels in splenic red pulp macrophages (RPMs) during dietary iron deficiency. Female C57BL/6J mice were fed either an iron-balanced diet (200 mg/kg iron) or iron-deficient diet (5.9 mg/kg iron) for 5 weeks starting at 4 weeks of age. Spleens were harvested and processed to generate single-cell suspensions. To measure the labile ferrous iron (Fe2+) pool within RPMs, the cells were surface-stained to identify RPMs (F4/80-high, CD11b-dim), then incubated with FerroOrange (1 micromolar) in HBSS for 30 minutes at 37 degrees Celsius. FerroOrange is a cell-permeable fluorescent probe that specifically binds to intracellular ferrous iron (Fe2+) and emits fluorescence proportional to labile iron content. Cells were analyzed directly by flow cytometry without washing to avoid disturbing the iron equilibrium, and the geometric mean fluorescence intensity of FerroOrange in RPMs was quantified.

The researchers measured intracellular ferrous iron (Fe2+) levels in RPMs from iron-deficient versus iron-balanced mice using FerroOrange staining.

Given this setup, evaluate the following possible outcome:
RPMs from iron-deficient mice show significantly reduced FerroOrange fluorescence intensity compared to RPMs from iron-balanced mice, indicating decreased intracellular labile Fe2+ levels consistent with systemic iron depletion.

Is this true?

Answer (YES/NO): NO